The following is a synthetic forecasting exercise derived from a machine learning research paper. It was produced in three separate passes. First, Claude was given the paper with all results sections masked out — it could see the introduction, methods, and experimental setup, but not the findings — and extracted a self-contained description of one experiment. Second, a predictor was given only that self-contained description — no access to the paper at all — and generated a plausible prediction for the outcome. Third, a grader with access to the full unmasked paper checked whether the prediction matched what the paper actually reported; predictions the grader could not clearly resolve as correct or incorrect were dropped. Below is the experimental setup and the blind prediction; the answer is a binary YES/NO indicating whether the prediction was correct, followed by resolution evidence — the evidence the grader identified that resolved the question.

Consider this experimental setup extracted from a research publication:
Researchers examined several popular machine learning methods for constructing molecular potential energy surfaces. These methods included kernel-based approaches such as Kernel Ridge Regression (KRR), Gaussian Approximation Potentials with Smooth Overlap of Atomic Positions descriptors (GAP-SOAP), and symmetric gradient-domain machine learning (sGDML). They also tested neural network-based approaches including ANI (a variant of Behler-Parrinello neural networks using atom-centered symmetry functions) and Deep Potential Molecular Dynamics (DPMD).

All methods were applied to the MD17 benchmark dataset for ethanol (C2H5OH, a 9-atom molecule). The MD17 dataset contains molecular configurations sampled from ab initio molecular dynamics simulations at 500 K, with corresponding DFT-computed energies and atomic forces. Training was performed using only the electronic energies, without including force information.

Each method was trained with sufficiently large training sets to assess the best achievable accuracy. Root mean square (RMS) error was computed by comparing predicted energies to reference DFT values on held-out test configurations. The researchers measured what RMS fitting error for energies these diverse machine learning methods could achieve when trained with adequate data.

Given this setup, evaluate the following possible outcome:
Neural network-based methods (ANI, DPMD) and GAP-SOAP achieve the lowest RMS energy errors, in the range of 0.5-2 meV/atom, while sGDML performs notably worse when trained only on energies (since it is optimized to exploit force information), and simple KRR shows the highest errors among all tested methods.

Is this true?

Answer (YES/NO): NO